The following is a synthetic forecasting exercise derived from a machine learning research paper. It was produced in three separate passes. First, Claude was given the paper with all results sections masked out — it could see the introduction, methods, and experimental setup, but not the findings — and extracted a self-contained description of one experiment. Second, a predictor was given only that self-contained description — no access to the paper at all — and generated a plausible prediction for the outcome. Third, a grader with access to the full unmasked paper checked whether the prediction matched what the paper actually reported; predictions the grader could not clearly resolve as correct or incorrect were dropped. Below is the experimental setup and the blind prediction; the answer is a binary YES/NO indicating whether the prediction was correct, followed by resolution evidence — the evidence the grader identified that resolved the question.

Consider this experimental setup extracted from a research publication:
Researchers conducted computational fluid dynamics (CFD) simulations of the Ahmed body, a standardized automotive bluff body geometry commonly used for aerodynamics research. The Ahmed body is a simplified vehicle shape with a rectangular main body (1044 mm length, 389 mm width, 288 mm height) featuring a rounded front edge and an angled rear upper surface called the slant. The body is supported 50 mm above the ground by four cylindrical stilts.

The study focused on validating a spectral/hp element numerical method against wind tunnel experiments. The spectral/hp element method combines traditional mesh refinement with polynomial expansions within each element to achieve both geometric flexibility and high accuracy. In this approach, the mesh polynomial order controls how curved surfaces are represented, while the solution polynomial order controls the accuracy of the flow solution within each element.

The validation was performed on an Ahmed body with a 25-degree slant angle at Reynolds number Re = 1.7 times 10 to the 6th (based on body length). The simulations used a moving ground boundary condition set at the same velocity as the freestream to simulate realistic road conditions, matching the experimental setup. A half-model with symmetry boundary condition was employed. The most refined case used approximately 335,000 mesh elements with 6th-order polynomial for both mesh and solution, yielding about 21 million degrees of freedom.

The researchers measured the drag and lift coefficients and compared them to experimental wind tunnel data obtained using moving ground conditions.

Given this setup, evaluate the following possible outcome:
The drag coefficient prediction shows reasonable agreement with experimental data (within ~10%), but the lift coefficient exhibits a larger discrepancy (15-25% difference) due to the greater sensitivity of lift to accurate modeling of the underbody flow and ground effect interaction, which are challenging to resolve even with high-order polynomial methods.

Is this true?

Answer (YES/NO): NO